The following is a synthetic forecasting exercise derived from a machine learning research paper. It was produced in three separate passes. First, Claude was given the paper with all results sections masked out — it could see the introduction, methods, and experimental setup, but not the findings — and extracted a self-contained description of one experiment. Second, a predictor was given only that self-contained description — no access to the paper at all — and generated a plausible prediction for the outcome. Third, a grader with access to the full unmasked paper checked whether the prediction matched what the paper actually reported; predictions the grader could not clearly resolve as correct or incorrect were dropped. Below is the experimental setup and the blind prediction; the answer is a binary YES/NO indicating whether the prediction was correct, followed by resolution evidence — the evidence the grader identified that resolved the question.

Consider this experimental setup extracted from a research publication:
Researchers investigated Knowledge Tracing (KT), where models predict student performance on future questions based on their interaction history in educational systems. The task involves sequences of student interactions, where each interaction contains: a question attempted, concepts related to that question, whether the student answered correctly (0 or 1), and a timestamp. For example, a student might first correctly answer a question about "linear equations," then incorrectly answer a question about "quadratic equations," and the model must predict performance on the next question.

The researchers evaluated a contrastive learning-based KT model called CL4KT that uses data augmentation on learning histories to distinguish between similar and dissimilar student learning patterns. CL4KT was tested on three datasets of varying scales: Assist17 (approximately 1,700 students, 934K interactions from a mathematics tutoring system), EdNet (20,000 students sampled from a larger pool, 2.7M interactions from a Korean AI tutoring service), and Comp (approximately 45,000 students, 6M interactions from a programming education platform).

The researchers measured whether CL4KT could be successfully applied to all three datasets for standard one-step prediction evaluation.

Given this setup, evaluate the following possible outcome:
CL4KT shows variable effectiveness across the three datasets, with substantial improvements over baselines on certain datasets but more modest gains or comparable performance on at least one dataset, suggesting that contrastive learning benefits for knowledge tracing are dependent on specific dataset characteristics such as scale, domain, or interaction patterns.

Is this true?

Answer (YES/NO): NO